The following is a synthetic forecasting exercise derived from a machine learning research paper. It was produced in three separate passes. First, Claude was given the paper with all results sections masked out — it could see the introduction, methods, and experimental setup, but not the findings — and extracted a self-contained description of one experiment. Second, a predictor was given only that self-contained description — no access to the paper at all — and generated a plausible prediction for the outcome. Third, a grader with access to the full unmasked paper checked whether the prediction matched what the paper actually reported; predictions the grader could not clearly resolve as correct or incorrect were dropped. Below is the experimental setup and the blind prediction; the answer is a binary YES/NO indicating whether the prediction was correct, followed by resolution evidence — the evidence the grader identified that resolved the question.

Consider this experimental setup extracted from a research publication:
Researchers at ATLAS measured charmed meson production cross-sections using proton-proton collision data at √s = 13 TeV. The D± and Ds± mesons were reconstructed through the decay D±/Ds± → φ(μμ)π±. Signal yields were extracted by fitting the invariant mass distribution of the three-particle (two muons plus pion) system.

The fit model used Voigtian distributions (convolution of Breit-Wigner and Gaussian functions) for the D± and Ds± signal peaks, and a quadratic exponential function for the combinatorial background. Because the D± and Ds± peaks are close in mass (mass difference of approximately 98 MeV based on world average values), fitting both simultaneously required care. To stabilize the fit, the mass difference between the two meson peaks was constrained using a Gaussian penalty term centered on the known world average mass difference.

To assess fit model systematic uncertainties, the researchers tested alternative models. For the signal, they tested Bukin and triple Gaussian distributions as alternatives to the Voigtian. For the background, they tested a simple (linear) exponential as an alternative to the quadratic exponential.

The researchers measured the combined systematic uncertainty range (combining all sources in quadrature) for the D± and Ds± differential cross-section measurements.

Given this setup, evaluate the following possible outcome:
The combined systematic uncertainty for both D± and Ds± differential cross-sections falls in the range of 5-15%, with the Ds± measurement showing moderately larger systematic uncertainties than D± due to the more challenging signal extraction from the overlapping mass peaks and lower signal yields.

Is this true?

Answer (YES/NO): NO